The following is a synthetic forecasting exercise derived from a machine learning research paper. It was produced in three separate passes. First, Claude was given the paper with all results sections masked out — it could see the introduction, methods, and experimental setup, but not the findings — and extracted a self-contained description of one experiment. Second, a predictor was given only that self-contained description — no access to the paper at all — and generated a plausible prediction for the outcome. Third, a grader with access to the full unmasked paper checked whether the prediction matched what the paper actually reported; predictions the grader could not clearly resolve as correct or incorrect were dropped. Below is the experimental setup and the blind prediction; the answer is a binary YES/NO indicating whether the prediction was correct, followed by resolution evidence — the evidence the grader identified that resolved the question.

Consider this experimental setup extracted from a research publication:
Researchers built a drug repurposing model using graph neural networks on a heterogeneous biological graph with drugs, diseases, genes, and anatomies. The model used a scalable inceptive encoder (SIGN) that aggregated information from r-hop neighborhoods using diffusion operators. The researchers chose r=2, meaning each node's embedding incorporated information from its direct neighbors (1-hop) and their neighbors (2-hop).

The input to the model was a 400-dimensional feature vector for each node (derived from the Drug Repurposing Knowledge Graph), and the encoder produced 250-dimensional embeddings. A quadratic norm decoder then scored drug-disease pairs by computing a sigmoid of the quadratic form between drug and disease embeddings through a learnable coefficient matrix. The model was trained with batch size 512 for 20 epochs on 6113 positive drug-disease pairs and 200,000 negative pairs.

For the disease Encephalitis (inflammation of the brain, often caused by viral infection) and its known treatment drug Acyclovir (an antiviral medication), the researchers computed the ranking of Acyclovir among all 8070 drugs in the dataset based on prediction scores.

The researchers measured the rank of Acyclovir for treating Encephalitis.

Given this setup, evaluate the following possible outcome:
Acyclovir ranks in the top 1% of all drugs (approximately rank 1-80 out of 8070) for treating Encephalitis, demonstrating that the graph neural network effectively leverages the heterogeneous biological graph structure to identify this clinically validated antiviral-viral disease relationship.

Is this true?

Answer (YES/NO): YES